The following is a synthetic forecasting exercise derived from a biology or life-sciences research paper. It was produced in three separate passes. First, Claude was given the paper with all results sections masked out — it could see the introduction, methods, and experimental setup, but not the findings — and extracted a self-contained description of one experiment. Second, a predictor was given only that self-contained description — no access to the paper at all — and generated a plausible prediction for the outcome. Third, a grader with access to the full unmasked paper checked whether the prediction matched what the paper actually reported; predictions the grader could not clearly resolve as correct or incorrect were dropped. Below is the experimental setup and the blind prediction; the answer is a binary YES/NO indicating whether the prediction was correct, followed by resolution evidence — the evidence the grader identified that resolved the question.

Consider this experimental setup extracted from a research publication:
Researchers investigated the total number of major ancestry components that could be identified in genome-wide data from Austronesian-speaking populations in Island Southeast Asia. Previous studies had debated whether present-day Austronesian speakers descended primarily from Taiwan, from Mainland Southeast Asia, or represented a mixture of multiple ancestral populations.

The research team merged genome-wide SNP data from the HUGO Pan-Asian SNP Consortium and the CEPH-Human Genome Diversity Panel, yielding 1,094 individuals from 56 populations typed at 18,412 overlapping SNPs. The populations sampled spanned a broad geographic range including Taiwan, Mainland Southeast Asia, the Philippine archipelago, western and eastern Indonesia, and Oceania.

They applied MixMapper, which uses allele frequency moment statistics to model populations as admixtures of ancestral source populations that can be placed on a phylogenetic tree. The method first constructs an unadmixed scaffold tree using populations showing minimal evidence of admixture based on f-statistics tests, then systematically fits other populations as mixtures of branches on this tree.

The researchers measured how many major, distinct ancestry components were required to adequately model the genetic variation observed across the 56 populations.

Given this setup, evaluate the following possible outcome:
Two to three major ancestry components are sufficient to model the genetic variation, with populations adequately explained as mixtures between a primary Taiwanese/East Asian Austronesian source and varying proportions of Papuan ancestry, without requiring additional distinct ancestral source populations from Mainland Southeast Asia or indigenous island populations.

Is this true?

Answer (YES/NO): NO